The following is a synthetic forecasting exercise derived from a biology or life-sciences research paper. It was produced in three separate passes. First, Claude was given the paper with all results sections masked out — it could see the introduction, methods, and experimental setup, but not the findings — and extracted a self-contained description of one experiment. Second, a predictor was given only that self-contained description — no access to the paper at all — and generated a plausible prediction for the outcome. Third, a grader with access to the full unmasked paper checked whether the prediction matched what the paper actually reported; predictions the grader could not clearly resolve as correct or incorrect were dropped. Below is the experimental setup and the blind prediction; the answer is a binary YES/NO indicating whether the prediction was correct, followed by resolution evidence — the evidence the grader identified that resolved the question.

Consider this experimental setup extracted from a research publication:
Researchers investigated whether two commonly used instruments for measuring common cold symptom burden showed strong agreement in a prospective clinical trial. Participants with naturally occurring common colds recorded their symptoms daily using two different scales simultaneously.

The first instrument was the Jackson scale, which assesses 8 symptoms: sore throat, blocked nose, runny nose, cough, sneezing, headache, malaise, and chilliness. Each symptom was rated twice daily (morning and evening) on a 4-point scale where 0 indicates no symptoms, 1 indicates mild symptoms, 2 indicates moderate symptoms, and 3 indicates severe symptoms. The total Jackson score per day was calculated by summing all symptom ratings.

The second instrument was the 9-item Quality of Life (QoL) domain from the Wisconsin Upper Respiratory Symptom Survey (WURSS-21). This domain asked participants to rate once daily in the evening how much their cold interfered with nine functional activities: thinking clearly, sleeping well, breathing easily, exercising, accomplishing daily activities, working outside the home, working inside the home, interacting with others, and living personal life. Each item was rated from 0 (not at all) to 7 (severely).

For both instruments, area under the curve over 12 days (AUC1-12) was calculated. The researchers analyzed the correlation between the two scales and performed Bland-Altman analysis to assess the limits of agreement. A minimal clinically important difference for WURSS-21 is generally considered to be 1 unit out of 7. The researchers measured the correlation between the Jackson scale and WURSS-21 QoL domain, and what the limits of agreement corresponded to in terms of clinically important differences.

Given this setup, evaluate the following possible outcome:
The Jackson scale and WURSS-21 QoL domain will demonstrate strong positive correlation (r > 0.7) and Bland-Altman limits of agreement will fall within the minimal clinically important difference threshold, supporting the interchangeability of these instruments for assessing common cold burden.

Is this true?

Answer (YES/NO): NO